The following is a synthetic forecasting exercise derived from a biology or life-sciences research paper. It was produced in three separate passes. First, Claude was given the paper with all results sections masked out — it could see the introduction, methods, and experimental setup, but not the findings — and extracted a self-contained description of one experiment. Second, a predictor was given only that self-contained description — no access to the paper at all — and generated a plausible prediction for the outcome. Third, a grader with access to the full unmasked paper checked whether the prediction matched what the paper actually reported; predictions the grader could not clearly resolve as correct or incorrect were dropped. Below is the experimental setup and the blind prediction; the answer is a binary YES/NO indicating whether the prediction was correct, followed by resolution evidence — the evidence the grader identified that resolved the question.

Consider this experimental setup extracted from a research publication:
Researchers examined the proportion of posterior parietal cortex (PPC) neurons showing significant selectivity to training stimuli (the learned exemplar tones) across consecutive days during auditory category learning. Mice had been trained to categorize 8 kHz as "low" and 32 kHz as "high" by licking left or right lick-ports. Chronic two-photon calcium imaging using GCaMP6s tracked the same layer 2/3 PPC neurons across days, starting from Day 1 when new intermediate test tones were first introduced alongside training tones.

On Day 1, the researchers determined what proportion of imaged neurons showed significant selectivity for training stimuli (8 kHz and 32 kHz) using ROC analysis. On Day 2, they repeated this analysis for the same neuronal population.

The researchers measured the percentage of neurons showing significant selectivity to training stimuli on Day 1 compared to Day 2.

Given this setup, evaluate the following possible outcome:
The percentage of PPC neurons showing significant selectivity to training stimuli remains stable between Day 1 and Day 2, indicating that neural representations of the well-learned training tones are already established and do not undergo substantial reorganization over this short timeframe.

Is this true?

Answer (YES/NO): YES